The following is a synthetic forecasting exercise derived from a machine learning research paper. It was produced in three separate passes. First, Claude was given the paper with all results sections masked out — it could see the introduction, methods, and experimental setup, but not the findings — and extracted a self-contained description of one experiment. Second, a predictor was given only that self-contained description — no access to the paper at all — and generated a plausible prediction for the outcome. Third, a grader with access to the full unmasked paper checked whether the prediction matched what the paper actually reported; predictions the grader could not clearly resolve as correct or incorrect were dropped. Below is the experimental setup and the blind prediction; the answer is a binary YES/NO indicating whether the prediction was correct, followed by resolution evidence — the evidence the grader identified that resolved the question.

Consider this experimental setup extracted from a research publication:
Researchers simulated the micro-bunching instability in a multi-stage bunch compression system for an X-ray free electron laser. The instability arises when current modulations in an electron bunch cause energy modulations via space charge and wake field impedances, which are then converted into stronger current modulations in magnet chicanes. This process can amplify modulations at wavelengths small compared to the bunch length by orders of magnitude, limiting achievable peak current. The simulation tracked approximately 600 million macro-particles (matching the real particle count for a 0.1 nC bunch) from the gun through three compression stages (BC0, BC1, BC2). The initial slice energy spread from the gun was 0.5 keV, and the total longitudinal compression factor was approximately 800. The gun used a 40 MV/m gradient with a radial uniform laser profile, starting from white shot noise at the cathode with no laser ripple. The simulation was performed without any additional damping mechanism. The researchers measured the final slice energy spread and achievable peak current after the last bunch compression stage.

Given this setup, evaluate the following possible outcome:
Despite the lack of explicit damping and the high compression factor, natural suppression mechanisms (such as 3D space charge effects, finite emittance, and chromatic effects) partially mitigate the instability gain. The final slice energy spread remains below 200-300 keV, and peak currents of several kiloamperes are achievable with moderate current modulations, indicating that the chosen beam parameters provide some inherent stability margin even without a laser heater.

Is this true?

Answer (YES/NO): NO